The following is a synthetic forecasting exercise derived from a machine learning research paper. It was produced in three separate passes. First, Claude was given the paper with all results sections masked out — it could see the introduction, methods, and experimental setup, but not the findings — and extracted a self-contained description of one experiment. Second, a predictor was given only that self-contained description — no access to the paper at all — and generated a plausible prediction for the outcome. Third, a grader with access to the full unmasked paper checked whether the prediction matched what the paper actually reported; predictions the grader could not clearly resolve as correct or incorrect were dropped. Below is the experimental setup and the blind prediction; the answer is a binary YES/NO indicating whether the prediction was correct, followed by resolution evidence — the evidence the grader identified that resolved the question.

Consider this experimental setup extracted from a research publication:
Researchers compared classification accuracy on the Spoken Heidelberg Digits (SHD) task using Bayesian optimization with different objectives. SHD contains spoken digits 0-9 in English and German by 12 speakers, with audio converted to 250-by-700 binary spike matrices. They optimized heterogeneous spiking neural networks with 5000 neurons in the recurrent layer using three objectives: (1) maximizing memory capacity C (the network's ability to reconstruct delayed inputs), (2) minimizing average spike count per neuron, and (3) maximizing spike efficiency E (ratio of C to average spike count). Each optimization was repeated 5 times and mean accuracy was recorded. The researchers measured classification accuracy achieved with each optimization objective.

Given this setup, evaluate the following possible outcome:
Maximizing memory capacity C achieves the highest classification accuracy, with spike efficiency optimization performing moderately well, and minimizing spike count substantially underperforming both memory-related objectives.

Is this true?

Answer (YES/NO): NO